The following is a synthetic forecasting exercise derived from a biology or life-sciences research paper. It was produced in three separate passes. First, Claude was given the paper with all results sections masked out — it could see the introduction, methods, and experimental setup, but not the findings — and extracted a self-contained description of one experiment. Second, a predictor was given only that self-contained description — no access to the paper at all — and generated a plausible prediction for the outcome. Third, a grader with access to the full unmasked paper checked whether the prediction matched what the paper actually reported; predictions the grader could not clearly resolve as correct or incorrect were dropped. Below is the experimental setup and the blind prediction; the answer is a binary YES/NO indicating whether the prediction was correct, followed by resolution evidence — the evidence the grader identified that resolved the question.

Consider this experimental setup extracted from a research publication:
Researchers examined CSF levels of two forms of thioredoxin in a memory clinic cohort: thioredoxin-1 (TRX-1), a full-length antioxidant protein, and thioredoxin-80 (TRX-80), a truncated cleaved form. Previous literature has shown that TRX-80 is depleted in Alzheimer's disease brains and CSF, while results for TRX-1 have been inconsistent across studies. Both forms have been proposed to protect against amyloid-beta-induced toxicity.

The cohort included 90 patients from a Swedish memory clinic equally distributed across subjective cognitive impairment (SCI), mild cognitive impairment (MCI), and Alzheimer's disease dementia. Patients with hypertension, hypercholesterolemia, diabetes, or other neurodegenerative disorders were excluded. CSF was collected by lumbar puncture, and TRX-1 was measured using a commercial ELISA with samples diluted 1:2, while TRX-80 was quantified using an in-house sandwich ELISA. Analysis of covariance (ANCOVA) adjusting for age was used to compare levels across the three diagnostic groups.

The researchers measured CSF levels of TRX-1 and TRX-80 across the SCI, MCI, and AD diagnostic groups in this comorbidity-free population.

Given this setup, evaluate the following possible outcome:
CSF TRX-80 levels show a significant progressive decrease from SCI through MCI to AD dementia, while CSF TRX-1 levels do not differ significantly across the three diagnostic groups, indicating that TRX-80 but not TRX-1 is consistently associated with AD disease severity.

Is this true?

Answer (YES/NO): NO